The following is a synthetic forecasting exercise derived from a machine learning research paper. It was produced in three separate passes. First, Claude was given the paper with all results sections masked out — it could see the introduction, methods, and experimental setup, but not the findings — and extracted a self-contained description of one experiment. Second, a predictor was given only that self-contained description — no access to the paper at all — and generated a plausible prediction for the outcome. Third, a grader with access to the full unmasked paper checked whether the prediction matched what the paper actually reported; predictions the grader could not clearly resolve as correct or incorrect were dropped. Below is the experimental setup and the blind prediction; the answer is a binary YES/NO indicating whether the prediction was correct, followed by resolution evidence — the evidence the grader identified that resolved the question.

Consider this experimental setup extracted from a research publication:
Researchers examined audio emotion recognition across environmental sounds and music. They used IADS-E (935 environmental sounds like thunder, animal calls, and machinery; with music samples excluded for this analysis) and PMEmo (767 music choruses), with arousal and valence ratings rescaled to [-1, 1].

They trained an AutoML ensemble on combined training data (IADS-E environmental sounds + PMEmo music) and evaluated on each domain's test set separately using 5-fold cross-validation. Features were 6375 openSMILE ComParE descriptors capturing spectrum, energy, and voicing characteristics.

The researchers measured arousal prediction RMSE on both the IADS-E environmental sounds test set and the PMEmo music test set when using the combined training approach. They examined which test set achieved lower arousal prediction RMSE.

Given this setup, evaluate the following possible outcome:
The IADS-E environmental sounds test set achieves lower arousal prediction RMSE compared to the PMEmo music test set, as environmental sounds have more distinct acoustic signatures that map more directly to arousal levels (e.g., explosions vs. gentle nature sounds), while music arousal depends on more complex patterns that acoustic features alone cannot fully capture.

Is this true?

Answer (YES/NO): YES